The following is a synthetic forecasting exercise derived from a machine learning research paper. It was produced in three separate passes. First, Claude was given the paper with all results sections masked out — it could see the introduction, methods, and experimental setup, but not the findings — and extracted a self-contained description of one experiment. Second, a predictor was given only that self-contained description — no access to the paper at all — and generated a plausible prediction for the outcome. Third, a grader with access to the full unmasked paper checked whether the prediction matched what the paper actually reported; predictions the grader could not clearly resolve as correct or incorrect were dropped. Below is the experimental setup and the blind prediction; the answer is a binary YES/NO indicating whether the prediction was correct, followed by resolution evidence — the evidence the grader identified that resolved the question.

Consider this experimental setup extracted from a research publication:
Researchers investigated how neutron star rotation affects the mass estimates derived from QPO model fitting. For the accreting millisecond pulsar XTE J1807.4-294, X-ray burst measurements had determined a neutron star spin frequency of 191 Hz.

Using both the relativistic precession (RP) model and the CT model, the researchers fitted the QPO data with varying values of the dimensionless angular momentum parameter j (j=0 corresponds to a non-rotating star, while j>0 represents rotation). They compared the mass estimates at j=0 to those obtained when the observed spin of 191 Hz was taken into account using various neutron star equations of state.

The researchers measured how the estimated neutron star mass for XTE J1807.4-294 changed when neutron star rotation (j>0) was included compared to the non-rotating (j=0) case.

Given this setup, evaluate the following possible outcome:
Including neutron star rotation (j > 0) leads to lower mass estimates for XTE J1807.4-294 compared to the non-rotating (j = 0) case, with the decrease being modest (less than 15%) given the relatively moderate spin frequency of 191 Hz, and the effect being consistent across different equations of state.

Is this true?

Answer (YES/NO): NO